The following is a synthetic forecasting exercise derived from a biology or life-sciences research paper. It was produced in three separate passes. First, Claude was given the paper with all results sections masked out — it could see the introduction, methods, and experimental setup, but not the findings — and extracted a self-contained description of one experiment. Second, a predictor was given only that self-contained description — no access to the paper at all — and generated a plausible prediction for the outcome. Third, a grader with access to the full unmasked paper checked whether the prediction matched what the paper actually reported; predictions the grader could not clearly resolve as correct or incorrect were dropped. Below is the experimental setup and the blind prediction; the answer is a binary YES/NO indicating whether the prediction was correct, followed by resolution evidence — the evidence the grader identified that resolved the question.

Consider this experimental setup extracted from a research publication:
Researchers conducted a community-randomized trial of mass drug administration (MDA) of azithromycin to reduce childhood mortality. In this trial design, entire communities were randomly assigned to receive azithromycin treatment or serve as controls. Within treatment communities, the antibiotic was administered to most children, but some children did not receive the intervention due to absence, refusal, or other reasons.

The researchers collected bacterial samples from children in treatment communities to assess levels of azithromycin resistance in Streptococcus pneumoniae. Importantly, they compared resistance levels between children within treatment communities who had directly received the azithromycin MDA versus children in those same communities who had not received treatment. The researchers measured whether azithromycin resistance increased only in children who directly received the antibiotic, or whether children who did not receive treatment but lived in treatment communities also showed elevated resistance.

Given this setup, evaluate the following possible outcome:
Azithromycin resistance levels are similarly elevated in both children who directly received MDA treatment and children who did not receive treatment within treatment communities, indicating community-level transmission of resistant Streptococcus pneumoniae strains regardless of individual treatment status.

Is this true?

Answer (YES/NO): YES